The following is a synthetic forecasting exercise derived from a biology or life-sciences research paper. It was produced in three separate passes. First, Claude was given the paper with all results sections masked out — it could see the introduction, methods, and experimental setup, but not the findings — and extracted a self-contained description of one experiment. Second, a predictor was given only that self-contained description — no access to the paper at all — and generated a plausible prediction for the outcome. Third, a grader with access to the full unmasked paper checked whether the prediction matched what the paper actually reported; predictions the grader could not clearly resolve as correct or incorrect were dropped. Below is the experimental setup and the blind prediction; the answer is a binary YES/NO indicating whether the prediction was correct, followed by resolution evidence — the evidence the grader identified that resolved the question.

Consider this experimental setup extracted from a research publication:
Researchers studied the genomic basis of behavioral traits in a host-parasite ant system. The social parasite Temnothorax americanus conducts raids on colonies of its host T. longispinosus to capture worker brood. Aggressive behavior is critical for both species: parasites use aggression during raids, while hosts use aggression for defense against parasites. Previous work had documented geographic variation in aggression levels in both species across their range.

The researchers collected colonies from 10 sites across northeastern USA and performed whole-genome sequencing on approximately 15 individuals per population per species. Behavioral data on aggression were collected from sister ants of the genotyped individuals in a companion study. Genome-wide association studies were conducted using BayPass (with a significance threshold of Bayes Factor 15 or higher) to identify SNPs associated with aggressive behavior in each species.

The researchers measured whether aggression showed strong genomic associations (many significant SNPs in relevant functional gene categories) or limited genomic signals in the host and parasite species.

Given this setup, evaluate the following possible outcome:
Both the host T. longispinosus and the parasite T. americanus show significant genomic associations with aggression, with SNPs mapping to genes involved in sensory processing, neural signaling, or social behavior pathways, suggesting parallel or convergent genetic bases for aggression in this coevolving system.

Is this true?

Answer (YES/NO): NO